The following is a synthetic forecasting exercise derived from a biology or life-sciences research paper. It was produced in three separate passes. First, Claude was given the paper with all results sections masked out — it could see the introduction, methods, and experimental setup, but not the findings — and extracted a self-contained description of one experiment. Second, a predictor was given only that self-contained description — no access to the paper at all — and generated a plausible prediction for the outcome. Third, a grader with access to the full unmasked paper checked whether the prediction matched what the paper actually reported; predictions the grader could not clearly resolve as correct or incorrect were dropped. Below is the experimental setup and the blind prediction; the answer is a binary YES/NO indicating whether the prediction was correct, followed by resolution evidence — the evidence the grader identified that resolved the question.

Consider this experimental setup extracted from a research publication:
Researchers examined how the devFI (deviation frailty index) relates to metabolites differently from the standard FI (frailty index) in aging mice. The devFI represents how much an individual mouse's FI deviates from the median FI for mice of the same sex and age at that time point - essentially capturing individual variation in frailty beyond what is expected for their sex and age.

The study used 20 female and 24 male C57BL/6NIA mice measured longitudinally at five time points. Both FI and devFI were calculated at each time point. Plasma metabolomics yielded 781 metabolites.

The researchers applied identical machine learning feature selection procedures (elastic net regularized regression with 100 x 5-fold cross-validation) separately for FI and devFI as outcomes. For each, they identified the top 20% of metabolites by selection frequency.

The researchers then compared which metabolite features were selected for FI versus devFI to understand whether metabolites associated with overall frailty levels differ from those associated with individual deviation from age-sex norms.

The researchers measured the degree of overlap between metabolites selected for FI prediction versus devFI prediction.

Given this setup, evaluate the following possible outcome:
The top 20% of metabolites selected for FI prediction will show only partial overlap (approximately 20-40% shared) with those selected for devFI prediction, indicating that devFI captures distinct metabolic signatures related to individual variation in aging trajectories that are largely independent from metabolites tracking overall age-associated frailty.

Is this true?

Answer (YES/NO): NO